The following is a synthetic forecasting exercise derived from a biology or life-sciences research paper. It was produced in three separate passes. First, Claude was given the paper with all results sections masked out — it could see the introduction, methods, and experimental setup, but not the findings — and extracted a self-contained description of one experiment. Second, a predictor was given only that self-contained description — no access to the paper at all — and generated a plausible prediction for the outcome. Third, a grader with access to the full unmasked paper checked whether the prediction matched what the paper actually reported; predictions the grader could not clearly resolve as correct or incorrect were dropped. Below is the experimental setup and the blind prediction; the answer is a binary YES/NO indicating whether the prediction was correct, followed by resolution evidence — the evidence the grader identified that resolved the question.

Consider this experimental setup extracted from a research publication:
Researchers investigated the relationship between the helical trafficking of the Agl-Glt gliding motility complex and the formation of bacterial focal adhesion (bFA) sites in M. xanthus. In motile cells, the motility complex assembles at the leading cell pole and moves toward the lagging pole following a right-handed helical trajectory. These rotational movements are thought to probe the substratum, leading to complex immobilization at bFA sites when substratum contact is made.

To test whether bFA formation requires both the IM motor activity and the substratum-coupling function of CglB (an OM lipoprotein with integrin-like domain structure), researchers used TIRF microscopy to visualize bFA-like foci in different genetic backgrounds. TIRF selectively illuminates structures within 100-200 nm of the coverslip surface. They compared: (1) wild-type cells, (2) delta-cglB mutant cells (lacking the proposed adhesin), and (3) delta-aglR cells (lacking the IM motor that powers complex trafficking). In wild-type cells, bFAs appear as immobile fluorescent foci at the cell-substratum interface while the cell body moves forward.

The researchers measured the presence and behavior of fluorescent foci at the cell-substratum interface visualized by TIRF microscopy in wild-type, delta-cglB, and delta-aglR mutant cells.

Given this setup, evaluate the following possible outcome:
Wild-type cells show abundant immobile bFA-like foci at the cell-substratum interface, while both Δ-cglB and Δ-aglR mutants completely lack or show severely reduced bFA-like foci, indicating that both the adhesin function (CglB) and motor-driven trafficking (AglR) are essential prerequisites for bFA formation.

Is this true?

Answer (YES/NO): NO